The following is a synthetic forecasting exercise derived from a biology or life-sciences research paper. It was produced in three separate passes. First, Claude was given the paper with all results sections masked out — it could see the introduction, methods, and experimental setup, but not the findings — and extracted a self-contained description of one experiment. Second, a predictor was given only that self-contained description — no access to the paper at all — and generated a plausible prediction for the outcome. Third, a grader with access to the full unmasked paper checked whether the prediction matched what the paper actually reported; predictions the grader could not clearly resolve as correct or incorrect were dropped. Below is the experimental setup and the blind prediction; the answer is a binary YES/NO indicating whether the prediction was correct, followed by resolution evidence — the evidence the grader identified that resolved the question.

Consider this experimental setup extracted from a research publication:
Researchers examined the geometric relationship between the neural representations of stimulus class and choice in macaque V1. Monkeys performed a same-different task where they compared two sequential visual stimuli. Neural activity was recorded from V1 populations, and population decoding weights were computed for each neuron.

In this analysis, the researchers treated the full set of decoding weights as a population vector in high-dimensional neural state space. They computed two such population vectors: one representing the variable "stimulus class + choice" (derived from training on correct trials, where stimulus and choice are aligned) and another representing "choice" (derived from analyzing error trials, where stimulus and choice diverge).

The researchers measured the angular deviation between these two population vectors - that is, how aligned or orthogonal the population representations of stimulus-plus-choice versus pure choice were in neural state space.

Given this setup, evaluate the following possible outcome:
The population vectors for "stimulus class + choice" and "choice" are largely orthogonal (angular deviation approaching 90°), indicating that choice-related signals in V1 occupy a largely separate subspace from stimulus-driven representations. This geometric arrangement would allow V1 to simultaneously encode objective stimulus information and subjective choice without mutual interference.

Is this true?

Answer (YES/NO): NO